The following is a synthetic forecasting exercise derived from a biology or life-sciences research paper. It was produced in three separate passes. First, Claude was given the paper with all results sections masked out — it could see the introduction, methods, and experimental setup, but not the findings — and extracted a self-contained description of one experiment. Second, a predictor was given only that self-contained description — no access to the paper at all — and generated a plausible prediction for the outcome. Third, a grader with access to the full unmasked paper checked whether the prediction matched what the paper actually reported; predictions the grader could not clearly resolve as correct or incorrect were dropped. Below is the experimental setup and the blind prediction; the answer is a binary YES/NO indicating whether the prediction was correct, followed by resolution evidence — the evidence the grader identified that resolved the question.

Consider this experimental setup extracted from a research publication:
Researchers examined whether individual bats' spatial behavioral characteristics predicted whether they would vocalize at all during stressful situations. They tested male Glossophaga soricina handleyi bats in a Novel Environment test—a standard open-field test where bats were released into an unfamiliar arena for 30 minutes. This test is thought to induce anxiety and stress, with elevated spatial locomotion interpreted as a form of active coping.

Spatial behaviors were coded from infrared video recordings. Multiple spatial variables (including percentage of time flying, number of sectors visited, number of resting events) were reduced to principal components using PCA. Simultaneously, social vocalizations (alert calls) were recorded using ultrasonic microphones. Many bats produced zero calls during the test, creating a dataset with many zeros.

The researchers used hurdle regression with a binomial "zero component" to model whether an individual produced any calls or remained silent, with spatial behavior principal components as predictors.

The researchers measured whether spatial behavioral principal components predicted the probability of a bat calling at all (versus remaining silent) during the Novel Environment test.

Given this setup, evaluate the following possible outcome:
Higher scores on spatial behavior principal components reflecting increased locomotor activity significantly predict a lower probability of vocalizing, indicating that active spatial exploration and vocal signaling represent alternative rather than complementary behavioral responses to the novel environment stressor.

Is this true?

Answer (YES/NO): NO